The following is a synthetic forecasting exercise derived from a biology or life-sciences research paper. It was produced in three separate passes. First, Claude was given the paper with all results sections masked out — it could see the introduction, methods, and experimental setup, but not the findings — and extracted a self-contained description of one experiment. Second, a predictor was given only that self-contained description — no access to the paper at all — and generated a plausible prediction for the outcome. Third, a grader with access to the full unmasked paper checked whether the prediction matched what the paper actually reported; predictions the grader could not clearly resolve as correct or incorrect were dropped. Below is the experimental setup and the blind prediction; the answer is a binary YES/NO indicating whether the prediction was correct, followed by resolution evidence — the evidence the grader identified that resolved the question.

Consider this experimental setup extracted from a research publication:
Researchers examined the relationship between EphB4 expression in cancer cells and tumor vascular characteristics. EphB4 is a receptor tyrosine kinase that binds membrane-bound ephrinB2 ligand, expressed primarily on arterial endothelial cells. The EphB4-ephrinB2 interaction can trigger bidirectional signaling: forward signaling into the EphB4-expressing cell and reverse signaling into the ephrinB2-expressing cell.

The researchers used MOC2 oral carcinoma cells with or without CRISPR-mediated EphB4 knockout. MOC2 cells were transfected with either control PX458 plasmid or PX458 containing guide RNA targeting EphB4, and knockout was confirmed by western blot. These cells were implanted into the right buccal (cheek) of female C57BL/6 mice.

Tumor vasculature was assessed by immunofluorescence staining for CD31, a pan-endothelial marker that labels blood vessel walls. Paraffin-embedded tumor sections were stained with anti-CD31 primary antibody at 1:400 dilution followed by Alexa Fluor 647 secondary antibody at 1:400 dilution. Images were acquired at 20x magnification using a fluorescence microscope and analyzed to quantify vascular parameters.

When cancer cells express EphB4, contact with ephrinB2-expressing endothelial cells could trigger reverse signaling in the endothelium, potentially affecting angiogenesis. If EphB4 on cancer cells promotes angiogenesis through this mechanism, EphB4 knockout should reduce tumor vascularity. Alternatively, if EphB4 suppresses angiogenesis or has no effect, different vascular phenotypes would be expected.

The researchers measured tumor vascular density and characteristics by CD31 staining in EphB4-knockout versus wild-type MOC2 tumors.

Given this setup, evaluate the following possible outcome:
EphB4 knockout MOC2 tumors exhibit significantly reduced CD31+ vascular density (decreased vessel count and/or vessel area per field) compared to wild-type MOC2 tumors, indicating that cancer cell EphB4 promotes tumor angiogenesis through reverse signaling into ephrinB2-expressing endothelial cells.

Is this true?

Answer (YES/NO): YES